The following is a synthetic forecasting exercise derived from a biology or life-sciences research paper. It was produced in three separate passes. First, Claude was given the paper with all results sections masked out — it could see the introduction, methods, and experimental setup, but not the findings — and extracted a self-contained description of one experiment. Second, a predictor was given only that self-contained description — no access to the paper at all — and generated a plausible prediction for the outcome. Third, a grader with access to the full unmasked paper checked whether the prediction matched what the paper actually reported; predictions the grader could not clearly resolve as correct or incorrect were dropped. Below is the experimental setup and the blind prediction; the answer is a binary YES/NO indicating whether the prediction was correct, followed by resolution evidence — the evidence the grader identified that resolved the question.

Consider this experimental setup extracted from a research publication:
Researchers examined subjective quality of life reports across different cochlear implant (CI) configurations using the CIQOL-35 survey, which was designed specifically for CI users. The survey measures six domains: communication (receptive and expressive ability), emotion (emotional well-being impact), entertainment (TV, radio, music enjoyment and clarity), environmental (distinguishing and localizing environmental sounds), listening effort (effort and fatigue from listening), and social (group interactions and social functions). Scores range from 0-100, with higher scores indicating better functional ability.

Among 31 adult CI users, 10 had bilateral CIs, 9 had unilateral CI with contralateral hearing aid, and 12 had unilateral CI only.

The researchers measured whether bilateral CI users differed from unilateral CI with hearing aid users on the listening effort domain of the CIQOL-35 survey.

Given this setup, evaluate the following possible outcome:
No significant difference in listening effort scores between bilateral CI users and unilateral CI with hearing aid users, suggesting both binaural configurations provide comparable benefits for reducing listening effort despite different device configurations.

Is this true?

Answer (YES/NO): NO